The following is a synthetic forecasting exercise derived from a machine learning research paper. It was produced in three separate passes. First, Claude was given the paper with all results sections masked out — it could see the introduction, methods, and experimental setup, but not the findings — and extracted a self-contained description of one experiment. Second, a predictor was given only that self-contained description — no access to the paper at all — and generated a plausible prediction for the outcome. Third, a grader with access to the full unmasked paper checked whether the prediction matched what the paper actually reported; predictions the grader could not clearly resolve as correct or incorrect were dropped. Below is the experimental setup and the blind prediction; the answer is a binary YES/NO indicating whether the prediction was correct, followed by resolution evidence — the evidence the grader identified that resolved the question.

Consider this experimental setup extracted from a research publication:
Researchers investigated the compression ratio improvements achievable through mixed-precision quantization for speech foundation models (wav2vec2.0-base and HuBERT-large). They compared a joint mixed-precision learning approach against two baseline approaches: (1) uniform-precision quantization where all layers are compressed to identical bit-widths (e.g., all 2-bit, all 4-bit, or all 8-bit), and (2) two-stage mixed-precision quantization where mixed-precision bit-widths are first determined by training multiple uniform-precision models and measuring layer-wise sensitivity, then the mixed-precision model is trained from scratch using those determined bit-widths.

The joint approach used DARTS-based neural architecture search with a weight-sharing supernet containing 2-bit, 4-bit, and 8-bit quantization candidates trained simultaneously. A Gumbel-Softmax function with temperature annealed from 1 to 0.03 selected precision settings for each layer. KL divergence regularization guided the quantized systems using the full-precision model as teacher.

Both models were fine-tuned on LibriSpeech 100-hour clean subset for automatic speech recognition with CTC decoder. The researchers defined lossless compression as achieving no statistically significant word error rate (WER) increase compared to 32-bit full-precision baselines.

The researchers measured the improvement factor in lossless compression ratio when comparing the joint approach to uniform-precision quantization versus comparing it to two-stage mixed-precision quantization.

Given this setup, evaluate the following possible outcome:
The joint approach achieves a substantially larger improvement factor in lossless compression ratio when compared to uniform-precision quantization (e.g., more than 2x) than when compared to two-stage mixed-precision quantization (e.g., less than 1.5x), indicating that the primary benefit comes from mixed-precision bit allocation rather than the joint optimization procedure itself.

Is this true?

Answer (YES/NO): NO